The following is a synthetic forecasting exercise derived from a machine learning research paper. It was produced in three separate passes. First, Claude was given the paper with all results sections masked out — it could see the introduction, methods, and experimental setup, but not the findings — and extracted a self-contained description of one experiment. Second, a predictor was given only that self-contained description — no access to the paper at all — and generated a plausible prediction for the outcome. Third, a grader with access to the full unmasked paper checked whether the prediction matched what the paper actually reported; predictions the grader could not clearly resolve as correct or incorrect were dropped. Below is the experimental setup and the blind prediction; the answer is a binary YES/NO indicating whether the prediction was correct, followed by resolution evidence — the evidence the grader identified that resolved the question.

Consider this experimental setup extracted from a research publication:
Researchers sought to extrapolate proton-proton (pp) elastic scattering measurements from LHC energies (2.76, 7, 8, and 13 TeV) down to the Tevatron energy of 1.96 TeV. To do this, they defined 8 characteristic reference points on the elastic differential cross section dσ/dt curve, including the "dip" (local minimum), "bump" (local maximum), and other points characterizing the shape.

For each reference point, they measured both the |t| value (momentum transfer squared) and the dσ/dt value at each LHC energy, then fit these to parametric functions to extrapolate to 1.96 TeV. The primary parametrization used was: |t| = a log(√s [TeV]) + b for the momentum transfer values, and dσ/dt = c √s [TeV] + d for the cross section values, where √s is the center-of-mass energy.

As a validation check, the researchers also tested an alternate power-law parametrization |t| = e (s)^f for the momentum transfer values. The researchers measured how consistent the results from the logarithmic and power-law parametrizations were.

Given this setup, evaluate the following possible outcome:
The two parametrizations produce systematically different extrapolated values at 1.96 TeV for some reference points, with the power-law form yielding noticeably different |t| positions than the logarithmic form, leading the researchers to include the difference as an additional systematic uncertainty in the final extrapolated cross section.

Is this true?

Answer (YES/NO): NO